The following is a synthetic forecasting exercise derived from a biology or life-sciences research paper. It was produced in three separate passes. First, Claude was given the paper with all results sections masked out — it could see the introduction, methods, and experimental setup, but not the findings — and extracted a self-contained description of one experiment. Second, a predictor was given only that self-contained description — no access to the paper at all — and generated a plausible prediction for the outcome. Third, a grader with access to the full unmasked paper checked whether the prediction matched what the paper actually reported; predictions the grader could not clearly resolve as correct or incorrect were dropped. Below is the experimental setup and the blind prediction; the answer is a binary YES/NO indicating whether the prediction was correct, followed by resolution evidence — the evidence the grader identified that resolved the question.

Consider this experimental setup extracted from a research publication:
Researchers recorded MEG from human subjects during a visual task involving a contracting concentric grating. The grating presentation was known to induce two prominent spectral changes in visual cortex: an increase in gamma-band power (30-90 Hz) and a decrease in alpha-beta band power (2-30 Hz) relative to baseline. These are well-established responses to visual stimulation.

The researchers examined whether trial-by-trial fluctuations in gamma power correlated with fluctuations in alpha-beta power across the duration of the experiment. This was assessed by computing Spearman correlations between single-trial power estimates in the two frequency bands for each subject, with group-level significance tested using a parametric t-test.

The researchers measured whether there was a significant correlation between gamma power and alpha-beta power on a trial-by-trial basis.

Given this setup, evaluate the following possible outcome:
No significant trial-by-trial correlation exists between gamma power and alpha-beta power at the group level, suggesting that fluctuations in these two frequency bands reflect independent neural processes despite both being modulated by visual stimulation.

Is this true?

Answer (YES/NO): YES